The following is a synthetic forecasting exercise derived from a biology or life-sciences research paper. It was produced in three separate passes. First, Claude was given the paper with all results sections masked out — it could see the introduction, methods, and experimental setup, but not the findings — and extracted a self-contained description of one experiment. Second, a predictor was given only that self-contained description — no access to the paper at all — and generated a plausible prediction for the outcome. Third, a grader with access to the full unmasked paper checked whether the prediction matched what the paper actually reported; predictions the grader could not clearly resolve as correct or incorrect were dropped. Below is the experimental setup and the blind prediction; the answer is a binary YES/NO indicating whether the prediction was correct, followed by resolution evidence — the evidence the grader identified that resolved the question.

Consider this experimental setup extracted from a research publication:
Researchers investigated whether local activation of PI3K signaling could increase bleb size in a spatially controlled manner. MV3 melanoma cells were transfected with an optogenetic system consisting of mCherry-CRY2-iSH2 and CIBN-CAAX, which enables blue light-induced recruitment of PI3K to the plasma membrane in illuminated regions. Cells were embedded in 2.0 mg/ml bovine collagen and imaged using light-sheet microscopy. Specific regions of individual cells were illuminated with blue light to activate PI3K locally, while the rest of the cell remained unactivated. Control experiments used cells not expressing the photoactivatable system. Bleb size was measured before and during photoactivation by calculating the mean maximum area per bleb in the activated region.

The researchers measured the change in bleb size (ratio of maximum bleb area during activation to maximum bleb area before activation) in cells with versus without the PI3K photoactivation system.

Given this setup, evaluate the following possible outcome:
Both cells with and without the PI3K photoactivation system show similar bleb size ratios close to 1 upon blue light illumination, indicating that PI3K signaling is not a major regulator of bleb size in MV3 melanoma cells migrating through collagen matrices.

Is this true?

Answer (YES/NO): NO